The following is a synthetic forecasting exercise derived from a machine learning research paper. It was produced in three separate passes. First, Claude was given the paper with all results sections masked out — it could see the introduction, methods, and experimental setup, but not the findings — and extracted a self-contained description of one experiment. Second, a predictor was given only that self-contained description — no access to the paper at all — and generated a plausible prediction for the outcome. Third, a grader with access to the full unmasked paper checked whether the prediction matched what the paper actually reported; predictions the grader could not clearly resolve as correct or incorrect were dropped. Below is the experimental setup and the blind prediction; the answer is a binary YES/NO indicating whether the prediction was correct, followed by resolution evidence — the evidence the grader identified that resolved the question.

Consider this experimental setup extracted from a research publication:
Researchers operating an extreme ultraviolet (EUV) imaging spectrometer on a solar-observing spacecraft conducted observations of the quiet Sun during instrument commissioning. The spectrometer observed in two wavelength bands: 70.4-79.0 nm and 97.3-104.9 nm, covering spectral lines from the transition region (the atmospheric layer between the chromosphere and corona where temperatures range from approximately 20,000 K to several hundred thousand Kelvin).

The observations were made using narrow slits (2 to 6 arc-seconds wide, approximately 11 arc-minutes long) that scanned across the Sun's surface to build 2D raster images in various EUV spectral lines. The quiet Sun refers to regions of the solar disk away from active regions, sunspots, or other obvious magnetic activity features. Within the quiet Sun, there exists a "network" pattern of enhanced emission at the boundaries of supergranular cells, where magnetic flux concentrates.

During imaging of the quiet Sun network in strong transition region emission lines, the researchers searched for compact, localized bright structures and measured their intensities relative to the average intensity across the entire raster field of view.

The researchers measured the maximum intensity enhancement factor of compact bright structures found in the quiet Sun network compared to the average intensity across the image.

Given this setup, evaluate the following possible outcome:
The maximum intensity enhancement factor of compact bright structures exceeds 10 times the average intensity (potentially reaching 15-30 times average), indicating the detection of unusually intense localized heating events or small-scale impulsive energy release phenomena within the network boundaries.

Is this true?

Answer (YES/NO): YES